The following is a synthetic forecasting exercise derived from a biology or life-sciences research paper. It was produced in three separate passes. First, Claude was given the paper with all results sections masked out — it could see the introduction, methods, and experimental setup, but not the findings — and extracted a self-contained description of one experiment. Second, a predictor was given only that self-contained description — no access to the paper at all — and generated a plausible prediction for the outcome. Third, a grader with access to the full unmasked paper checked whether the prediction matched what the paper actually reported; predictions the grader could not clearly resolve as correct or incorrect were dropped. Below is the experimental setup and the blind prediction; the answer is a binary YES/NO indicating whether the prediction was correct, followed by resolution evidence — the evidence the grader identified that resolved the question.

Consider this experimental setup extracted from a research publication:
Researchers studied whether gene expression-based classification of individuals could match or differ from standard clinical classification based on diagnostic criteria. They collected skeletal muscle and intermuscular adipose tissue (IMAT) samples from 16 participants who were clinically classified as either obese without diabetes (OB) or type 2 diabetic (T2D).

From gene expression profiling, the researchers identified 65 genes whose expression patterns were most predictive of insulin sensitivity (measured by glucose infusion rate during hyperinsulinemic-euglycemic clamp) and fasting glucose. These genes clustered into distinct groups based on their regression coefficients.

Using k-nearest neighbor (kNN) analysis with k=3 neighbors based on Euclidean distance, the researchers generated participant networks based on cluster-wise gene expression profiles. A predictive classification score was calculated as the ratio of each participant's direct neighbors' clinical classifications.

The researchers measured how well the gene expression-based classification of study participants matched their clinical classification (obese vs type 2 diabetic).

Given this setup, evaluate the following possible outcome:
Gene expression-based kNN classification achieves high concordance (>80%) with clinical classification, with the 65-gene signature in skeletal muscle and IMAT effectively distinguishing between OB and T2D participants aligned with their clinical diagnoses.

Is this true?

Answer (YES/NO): NO